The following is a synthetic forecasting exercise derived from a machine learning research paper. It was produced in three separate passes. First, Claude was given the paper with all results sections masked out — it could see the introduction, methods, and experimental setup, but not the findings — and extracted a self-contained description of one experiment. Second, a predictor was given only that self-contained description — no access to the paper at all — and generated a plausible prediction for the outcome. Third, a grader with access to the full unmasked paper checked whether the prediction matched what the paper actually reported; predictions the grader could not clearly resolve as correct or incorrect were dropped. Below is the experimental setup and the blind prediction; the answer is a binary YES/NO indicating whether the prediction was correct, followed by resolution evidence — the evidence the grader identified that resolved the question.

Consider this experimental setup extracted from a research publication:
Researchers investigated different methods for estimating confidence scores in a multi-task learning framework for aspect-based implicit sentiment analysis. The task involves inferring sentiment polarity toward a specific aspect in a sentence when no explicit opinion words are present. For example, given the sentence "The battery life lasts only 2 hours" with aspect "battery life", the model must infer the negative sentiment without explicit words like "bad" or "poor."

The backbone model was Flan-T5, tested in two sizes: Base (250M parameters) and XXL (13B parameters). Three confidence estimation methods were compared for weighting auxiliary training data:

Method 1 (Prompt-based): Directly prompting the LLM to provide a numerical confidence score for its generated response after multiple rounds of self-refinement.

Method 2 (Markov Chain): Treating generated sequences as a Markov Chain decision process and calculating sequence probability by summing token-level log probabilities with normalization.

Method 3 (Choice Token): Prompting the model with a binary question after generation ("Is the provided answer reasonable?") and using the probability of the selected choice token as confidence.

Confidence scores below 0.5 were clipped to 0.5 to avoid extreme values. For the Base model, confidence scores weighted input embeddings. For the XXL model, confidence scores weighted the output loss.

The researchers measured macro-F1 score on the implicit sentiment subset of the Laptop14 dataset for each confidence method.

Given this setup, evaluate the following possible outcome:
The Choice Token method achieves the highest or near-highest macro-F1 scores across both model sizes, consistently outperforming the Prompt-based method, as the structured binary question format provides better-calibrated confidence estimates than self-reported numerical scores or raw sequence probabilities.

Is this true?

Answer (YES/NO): NO